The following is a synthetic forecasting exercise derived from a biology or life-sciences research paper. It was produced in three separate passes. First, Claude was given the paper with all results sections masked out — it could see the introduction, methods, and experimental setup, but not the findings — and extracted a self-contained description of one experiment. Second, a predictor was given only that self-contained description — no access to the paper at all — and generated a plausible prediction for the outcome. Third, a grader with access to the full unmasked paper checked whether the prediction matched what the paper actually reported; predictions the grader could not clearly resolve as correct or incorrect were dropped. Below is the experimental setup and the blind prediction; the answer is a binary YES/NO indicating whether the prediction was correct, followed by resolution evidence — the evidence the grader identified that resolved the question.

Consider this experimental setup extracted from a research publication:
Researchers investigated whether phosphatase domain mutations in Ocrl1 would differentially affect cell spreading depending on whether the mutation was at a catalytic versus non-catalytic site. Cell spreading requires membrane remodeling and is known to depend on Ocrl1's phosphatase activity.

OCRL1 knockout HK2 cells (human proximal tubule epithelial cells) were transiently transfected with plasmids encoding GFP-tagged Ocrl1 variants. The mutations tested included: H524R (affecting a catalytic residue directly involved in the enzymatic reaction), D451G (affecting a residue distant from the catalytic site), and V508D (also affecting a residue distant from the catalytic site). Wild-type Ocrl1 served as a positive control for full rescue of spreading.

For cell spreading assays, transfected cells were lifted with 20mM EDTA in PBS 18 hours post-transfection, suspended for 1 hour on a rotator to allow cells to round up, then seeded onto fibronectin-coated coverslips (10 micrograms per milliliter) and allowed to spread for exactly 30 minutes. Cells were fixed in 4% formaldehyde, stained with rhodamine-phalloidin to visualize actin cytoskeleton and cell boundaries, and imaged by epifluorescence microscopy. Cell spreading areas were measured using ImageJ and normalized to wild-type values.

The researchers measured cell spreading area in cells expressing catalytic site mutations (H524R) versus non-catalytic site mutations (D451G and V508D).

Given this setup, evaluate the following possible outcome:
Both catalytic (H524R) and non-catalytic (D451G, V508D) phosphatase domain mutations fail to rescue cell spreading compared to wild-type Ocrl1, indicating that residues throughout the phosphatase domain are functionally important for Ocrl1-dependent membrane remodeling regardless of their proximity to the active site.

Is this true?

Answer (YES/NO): YES